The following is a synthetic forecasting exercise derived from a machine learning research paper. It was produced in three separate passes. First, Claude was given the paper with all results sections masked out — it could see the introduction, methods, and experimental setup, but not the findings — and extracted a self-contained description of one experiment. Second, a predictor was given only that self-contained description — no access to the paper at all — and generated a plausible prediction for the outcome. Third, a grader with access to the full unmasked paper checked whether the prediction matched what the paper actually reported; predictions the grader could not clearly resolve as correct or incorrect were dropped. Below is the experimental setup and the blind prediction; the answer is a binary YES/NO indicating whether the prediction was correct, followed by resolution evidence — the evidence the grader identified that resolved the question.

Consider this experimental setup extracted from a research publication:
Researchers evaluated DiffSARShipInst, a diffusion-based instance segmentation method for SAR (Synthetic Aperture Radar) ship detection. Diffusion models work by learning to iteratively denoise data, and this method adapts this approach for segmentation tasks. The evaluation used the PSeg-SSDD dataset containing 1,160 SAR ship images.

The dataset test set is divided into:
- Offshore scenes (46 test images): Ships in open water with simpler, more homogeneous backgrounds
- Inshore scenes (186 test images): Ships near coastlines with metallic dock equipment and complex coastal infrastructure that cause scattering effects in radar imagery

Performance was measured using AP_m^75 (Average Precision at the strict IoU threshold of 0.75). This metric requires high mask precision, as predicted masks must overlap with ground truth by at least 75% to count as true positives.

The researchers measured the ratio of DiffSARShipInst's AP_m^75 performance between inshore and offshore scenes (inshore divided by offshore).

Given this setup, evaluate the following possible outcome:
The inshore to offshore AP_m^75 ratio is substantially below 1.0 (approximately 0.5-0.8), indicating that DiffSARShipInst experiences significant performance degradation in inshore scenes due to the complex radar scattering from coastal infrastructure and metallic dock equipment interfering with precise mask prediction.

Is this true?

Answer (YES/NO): YES